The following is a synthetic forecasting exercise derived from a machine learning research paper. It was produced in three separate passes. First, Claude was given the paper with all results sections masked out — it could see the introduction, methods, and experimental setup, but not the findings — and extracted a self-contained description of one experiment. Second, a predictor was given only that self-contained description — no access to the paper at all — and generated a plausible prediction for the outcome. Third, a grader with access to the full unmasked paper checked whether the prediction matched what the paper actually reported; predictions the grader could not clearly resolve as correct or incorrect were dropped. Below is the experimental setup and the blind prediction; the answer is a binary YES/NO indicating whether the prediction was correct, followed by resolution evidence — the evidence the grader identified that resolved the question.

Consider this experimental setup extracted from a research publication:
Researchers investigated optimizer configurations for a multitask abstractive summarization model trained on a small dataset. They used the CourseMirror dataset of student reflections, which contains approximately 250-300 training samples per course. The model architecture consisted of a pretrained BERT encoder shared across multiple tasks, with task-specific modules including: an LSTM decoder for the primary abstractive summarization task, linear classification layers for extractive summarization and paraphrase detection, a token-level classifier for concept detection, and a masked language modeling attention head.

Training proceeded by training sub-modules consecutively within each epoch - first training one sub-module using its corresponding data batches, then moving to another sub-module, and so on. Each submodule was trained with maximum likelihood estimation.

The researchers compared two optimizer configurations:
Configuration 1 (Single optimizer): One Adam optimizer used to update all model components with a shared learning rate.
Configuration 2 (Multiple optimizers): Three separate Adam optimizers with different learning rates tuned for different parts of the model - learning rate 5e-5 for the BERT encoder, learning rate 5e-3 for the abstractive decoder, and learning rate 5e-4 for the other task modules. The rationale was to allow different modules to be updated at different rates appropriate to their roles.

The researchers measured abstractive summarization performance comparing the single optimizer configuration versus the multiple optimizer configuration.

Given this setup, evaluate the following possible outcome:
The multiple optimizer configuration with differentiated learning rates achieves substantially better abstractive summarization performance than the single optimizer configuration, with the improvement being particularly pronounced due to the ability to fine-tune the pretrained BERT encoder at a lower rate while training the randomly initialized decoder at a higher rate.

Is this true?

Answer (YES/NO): NO